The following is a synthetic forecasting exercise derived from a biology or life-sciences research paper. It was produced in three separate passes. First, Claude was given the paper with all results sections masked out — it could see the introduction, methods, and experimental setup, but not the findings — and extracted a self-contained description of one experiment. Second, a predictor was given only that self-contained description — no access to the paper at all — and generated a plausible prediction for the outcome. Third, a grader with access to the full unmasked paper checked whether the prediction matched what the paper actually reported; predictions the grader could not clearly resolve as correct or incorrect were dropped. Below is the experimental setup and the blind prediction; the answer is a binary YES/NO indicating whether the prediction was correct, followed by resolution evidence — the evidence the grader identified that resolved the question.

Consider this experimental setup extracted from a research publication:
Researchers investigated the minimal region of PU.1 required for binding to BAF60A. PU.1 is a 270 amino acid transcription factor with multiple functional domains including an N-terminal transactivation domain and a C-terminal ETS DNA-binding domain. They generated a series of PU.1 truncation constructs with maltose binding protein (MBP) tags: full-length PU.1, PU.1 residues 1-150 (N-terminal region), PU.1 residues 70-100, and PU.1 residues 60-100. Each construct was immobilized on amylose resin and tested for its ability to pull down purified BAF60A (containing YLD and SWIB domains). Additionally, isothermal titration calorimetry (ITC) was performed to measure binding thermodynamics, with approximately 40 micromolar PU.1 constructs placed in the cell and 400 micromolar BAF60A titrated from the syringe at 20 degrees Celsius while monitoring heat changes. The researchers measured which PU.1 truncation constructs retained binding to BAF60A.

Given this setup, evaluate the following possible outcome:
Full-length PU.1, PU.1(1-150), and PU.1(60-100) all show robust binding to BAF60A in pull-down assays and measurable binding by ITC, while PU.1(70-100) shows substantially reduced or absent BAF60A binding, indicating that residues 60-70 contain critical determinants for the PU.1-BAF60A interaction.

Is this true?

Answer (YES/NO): NO